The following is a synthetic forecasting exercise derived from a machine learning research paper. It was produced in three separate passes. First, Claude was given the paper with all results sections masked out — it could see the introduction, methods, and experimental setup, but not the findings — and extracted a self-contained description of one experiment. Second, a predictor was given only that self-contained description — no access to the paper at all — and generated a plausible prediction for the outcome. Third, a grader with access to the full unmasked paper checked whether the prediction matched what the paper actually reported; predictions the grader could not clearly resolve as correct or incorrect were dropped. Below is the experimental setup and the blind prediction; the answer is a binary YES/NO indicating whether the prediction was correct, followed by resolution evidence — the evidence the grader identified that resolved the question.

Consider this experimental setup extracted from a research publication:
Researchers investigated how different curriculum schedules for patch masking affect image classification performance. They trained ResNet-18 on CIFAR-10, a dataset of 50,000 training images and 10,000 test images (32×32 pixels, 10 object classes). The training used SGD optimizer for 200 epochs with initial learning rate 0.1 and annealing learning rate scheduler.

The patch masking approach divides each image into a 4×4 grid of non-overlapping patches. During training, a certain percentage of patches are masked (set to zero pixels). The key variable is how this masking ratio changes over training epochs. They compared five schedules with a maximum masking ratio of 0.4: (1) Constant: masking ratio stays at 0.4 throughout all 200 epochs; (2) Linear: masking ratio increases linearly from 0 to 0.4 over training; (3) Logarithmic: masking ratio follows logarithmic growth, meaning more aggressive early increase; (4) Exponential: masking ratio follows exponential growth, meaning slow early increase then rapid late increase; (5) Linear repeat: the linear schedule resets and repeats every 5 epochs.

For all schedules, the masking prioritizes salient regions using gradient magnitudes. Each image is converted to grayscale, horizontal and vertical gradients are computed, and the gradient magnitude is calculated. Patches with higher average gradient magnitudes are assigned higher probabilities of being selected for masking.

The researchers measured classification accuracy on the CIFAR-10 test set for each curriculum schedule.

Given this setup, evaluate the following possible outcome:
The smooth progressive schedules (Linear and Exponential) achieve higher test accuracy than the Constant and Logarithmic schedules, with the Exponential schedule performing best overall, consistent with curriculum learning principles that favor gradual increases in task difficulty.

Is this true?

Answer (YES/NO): NO